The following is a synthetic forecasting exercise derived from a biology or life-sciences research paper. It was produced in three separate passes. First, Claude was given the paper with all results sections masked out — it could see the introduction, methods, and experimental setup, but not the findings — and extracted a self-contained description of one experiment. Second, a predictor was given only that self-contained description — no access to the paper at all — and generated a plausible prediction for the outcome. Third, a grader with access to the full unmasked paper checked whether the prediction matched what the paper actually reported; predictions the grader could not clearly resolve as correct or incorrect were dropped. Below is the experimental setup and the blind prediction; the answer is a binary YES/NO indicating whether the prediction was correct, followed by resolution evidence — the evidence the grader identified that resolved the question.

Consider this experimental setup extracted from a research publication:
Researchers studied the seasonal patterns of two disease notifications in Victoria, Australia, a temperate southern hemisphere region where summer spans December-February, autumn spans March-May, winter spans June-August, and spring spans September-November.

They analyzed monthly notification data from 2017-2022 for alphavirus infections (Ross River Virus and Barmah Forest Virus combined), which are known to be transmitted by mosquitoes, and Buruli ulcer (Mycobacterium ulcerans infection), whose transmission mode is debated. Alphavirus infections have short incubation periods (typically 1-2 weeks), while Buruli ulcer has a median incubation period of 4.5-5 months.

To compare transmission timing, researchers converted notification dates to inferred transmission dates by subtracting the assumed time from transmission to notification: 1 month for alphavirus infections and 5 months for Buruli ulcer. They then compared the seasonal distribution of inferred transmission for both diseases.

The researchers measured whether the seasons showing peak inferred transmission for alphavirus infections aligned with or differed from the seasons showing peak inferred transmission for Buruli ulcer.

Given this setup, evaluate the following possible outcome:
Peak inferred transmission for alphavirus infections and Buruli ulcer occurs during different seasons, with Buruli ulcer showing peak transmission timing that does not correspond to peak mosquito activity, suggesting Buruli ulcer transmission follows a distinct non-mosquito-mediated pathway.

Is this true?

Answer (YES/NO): NO